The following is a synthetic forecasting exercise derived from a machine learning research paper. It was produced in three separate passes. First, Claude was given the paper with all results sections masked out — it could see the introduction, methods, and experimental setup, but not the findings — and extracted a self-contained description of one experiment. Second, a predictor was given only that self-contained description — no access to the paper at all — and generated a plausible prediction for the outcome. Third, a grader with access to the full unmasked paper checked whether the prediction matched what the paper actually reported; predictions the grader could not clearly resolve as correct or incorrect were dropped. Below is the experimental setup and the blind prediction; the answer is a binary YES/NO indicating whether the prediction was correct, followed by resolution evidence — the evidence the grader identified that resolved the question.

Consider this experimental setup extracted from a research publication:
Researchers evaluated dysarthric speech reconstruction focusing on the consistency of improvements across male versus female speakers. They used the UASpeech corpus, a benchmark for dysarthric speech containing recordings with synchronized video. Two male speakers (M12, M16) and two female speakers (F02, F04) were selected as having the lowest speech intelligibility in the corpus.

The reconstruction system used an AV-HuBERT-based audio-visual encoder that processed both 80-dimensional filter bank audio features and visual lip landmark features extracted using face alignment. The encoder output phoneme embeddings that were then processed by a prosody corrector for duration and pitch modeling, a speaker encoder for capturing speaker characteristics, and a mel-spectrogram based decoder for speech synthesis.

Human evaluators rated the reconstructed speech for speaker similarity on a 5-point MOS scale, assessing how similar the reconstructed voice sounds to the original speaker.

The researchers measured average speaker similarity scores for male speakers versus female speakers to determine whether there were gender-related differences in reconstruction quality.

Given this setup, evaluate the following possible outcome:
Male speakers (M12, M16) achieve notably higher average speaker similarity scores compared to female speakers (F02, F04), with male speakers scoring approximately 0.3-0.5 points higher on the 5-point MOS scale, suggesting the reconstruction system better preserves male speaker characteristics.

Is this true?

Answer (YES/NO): NO